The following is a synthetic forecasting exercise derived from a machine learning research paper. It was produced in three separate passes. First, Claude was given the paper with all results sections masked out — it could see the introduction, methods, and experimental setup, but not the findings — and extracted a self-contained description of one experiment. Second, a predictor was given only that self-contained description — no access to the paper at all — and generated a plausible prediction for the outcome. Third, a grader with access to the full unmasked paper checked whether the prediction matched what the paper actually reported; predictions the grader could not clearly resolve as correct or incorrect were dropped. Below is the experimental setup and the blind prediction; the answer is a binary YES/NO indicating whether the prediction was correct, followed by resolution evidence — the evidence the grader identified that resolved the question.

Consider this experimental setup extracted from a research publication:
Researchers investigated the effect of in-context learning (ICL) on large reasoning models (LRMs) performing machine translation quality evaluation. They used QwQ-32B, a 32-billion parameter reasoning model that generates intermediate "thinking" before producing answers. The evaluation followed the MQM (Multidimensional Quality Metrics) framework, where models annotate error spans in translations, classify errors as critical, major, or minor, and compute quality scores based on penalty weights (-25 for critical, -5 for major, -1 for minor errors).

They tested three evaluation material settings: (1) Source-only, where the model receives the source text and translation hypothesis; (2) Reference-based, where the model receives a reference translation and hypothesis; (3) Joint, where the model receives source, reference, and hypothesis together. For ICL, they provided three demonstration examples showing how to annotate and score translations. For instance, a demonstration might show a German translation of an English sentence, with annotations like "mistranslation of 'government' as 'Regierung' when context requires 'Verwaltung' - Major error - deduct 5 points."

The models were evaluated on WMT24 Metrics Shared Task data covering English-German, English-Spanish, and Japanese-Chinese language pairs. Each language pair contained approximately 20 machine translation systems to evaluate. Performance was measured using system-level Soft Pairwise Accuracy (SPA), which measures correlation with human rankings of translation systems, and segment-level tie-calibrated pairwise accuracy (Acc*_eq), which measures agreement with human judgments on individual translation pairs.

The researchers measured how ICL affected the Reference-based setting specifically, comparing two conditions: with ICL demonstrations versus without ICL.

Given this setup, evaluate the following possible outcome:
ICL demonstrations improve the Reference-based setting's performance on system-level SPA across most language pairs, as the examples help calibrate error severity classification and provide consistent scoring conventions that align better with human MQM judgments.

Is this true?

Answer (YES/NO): YES